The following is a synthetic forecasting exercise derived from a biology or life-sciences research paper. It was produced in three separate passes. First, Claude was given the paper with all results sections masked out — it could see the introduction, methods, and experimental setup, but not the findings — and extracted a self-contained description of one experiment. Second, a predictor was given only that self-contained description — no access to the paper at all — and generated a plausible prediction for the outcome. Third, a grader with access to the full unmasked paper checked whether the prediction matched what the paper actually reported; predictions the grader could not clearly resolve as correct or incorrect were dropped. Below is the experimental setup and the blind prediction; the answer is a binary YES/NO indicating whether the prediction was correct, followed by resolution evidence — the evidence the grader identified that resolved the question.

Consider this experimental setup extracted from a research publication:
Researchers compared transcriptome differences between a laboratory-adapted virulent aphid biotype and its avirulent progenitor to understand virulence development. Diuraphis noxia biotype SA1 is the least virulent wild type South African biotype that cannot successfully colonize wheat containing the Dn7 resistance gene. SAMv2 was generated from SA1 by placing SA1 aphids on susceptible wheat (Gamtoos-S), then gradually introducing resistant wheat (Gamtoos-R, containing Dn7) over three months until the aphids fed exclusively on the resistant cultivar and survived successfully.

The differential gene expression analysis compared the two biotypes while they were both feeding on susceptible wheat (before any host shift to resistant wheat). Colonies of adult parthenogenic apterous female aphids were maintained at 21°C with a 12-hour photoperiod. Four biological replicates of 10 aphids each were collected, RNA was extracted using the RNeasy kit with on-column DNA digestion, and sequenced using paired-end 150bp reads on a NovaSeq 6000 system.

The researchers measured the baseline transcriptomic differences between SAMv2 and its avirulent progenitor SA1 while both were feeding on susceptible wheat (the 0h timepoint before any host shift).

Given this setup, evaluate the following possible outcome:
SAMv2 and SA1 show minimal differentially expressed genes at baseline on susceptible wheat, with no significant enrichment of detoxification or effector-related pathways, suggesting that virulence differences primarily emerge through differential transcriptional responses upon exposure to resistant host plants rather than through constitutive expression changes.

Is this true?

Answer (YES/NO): YES